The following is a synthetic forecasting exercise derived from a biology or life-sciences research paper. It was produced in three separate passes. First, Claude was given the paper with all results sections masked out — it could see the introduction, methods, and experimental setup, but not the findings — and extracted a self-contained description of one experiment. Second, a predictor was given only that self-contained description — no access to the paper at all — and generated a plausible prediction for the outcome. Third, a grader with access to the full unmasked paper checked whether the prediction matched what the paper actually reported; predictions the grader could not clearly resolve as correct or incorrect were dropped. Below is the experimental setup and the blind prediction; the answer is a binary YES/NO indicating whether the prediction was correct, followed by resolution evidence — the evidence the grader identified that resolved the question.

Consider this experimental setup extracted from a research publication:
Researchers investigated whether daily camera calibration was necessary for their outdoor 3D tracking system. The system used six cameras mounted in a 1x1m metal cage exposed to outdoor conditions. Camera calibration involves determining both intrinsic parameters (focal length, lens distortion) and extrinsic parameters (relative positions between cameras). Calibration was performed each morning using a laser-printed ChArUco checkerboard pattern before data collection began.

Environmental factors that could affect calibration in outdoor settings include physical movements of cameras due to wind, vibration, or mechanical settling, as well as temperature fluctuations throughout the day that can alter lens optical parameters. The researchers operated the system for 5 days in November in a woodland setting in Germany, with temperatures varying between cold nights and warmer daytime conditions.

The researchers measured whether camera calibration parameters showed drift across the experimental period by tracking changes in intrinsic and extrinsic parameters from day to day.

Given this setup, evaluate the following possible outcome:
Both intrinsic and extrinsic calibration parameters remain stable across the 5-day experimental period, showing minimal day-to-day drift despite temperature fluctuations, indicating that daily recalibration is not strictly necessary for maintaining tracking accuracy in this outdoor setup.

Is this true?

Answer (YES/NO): NO